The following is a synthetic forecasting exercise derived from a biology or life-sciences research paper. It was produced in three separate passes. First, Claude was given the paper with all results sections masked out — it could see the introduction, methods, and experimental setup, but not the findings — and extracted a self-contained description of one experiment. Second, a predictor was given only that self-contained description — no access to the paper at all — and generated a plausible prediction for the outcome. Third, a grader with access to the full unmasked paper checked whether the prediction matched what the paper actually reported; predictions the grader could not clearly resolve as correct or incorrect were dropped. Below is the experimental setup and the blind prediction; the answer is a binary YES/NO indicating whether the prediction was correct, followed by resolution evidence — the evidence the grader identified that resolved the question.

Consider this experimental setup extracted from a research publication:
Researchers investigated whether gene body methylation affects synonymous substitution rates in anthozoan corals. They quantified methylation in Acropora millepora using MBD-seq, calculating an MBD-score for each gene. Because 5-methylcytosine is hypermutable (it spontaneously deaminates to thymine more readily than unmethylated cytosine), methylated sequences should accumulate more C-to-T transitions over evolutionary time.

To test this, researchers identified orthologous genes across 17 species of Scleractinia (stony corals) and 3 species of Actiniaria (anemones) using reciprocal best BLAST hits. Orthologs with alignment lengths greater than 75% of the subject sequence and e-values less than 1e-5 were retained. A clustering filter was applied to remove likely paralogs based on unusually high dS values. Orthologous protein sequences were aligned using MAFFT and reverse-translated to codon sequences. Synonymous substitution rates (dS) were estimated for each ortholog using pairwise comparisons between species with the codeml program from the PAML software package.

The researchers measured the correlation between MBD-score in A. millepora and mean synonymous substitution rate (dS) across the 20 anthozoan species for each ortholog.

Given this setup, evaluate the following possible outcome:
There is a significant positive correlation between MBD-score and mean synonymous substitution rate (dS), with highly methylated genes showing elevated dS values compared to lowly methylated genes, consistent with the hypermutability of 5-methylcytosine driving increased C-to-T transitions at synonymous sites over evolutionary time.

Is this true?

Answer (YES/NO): NO